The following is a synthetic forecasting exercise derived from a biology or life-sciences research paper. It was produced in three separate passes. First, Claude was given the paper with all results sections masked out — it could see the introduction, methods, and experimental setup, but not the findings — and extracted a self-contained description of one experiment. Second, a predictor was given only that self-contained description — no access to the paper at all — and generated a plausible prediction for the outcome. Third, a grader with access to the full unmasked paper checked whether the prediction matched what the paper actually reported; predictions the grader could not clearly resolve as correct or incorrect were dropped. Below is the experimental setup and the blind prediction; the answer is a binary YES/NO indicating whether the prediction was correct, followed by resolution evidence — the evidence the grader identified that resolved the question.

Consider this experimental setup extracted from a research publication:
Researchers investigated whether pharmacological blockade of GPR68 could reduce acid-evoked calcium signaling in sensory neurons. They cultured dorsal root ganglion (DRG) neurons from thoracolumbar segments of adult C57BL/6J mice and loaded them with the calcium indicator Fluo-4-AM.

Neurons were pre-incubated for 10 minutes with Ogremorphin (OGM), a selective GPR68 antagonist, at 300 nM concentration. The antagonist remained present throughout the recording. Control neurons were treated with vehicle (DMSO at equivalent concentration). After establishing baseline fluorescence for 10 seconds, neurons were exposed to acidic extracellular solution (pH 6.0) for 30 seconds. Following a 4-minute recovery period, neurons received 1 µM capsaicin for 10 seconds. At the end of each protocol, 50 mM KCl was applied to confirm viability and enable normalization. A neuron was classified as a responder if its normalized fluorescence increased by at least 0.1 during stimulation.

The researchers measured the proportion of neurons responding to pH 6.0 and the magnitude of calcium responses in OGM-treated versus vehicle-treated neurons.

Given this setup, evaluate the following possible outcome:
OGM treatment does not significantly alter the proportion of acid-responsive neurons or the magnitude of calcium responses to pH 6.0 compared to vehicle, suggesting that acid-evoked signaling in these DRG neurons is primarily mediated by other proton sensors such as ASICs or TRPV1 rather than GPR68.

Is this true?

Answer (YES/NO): NO